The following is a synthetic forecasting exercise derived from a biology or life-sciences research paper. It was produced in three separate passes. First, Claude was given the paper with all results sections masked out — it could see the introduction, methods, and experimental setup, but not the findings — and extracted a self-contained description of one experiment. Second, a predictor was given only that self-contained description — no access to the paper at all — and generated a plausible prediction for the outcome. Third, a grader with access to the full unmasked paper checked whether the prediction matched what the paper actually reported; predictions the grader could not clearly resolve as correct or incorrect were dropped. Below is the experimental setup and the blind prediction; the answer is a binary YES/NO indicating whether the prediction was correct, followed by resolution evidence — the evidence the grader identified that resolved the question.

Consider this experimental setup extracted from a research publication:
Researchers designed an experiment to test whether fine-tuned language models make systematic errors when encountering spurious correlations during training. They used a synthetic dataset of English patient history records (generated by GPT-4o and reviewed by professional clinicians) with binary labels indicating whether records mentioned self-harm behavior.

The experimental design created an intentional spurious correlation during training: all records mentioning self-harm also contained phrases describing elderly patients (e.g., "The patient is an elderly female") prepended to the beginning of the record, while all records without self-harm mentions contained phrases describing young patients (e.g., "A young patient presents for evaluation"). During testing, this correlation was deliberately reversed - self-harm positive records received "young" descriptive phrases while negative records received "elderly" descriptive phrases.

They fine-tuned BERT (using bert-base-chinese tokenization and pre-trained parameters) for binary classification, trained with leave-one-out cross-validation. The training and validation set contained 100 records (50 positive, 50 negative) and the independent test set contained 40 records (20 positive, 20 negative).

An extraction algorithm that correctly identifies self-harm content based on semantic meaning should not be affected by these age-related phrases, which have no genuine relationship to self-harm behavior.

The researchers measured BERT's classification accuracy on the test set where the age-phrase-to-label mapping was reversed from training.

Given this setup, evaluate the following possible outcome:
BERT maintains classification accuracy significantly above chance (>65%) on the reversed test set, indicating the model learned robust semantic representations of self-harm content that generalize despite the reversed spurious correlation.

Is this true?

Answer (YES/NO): NO